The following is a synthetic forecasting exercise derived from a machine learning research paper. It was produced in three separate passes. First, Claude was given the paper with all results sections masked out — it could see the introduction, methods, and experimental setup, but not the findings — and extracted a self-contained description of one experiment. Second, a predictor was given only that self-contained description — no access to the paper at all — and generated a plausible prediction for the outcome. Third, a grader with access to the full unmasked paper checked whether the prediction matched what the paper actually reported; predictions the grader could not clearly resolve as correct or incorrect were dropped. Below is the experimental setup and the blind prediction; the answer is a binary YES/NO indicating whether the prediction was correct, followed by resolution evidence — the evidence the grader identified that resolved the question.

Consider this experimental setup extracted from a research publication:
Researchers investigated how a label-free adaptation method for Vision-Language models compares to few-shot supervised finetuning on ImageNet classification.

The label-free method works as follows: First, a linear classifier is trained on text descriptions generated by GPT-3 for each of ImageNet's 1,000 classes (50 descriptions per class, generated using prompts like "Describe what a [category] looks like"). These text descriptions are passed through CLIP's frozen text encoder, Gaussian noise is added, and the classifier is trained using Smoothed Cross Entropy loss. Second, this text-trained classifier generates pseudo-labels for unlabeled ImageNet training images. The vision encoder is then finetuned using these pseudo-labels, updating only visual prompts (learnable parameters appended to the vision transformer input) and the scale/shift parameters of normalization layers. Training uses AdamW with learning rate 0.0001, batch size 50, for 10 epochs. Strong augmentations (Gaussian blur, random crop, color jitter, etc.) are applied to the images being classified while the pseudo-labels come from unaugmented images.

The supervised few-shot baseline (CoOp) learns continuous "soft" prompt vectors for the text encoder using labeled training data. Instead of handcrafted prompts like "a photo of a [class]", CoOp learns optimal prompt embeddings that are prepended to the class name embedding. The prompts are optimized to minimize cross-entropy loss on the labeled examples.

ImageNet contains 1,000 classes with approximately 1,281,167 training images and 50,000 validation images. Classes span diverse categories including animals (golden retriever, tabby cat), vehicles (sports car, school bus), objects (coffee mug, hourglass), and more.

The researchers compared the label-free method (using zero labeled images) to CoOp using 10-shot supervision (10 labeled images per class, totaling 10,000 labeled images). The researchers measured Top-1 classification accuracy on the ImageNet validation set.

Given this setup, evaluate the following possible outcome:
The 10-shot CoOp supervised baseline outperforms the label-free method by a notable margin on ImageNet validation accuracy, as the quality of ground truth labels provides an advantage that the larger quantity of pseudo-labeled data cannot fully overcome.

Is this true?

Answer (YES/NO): NO